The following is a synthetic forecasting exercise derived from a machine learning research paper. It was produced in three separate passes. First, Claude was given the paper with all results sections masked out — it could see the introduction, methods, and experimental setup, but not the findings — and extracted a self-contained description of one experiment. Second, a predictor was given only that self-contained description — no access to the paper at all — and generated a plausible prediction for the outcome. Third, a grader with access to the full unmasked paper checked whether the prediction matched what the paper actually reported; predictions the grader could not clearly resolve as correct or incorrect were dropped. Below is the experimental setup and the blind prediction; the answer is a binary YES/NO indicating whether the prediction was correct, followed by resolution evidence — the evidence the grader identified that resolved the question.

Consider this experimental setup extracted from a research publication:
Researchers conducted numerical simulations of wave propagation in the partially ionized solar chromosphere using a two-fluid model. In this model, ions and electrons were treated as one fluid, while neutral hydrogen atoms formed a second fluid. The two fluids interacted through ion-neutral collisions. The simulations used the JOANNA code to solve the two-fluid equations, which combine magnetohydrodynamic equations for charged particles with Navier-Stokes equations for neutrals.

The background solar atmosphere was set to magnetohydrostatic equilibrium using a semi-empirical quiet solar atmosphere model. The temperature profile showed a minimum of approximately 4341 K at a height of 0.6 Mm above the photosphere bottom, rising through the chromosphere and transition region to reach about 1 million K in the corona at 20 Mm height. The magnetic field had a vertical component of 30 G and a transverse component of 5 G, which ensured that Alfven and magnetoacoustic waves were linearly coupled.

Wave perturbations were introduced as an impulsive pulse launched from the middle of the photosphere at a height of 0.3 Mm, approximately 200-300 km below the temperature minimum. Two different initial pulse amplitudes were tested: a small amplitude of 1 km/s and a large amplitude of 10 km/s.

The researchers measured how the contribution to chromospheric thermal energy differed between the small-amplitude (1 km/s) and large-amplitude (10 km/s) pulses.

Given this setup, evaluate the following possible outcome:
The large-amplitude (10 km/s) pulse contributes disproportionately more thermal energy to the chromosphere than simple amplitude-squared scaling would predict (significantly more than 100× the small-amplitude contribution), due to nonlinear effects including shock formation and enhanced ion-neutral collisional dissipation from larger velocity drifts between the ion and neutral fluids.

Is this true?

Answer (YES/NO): NO